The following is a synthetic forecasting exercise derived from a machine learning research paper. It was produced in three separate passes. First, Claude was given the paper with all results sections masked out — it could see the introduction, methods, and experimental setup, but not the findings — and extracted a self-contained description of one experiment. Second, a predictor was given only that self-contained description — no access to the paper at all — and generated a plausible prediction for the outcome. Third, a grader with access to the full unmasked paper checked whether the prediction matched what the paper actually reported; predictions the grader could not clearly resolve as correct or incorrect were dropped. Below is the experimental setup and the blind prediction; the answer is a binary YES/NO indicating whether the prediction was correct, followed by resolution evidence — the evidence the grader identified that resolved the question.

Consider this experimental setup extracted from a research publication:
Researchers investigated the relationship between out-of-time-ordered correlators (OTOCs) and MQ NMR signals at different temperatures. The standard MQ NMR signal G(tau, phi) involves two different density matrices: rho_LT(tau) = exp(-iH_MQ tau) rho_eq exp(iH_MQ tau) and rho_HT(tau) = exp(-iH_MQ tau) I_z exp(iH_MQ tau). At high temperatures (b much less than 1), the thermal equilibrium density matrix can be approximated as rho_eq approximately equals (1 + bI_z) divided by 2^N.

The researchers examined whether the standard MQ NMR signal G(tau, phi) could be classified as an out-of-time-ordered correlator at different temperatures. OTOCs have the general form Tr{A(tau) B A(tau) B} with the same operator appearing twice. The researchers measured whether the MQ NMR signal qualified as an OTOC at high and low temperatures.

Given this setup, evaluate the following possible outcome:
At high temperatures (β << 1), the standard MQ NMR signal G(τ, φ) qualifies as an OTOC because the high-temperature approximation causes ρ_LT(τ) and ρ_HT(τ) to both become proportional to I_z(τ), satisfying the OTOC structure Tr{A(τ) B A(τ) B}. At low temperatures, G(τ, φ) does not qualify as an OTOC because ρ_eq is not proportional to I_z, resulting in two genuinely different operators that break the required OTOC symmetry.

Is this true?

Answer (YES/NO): YES